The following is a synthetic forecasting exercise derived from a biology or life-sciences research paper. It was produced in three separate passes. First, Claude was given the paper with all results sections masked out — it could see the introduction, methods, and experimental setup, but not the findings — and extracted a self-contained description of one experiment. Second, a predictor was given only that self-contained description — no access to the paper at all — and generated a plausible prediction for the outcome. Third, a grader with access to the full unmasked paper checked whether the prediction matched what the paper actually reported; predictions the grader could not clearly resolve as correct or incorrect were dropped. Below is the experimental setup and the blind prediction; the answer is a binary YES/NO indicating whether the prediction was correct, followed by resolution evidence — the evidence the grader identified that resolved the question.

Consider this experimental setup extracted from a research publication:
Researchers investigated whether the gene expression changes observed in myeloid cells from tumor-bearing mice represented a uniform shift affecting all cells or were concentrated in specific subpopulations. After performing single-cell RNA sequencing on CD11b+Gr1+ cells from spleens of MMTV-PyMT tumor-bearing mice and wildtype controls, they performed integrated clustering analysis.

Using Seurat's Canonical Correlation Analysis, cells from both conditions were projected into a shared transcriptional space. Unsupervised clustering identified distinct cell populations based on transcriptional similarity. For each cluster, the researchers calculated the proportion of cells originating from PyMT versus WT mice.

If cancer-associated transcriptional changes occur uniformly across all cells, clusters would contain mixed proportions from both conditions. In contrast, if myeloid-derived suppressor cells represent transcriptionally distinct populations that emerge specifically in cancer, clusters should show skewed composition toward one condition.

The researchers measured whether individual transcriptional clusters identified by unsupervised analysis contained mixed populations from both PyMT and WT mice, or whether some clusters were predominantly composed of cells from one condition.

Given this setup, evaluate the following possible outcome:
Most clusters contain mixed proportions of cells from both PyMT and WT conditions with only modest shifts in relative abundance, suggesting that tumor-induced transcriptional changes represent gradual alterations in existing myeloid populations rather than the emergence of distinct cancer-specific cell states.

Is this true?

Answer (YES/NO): NO